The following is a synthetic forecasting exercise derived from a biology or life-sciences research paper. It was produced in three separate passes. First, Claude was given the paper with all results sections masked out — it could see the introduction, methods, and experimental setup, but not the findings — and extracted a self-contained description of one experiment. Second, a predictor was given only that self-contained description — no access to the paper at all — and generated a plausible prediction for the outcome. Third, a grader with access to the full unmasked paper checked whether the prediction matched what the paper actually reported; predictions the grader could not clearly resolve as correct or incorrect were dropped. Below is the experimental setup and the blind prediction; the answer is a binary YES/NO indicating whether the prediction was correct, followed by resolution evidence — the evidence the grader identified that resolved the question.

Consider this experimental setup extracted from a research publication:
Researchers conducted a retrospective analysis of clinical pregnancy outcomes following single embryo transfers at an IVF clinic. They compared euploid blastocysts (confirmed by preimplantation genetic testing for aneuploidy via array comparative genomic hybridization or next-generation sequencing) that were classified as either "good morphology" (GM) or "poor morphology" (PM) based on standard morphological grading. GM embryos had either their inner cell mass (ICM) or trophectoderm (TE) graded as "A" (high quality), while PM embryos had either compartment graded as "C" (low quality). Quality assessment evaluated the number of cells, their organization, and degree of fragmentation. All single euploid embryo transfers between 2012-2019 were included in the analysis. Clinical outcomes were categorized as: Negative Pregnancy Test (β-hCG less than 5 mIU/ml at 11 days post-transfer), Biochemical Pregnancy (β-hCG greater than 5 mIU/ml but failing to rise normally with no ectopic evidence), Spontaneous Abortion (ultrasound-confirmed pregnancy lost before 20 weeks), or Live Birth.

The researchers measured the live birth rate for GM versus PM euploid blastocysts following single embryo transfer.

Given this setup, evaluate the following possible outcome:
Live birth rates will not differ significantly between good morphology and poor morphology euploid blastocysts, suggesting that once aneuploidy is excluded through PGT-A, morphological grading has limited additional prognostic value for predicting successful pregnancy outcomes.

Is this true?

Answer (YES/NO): NO